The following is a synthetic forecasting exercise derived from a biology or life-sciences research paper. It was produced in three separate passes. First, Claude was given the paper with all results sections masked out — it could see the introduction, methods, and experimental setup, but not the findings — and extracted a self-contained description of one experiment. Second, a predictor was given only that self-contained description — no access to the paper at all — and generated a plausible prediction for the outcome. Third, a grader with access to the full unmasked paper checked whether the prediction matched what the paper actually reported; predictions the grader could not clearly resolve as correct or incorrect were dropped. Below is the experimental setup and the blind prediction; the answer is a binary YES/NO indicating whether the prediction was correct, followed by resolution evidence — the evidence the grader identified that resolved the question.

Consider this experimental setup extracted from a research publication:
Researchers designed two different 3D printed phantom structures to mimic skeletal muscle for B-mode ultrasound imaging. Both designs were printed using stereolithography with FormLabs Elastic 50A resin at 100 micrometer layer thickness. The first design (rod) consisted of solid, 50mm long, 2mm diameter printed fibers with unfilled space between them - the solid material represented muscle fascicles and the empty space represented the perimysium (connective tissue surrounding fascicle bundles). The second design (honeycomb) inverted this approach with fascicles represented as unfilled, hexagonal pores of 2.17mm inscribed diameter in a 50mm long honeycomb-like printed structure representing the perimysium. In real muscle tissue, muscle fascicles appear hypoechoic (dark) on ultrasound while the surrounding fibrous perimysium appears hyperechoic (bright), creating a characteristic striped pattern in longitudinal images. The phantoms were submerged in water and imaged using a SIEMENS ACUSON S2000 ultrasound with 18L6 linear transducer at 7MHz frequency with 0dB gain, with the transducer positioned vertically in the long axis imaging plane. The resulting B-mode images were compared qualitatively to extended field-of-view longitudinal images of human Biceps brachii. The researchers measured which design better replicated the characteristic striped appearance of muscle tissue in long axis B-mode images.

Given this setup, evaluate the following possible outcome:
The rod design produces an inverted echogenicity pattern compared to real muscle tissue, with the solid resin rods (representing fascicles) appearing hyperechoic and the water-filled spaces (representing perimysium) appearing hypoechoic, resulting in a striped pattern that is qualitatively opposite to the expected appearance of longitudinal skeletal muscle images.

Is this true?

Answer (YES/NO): NO